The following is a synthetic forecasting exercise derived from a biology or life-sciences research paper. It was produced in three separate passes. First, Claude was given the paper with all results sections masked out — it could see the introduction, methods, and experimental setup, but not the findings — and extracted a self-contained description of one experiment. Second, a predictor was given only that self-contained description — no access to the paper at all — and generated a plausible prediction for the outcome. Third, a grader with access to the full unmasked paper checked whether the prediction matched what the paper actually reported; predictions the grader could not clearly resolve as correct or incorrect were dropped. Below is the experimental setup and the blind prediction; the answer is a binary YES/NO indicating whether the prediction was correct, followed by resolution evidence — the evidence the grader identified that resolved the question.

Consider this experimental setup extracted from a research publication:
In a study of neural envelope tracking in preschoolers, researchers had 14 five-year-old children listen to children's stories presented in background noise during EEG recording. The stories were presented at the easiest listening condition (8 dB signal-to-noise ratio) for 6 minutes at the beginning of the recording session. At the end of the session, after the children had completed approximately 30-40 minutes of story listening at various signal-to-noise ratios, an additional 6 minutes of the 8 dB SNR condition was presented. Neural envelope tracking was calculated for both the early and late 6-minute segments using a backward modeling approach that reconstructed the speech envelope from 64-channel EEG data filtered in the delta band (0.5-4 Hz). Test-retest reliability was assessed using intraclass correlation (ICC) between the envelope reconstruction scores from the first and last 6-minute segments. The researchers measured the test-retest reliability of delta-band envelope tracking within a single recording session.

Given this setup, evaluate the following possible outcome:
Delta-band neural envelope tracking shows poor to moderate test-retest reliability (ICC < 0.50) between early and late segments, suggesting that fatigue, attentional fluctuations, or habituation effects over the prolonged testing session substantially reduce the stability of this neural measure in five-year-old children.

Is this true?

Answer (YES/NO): NO